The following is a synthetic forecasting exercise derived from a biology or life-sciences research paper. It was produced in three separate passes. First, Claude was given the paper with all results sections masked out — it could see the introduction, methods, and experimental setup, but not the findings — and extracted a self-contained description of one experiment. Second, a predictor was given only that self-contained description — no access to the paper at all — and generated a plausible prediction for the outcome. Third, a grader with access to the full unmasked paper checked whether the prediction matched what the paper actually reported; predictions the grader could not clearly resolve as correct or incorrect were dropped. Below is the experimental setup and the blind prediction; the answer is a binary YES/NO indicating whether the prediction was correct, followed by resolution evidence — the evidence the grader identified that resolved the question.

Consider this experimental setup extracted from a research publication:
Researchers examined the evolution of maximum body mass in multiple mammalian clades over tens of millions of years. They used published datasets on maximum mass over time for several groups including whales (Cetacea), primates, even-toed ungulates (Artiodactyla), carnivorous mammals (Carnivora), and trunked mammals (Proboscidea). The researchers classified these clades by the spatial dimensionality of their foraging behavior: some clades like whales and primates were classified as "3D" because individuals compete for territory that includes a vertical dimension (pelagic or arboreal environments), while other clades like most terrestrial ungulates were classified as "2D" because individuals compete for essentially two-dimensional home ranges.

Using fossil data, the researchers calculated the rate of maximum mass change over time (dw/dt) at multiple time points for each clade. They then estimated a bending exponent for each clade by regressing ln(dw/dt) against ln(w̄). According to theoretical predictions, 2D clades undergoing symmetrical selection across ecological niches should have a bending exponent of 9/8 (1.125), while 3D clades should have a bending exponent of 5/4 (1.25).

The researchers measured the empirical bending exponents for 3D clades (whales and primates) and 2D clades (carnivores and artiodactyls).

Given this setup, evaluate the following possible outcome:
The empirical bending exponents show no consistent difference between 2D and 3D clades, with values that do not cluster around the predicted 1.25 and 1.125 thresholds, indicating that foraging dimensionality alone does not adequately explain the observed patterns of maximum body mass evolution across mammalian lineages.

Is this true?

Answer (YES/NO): NO